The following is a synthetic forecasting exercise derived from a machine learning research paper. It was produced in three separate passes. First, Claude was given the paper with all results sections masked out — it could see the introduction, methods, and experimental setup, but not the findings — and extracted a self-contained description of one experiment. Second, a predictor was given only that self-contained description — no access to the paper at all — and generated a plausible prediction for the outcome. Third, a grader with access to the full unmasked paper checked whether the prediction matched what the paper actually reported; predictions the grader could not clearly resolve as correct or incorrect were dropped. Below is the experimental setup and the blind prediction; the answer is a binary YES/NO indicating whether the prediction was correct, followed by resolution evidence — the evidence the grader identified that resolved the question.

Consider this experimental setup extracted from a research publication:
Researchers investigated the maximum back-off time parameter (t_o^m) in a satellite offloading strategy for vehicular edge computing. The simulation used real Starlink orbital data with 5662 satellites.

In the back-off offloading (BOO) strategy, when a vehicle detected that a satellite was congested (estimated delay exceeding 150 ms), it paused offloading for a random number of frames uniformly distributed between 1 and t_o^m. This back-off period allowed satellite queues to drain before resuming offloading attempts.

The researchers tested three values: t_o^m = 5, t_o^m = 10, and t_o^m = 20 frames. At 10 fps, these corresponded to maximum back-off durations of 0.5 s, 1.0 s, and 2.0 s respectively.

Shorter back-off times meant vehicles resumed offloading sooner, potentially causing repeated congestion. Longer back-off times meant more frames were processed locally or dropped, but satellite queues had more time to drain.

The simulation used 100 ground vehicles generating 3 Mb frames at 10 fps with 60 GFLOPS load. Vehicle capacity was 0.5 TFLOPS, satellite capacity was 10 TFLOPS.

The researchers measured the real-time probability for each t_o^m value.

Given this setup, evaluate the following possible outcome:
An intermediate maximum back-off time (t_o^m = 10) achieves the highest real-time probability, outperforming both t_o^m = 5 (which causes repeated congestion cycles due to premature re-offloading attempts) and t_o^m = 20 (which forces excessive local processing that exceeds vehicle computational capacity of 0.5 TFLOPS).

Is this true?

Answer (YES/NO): NO